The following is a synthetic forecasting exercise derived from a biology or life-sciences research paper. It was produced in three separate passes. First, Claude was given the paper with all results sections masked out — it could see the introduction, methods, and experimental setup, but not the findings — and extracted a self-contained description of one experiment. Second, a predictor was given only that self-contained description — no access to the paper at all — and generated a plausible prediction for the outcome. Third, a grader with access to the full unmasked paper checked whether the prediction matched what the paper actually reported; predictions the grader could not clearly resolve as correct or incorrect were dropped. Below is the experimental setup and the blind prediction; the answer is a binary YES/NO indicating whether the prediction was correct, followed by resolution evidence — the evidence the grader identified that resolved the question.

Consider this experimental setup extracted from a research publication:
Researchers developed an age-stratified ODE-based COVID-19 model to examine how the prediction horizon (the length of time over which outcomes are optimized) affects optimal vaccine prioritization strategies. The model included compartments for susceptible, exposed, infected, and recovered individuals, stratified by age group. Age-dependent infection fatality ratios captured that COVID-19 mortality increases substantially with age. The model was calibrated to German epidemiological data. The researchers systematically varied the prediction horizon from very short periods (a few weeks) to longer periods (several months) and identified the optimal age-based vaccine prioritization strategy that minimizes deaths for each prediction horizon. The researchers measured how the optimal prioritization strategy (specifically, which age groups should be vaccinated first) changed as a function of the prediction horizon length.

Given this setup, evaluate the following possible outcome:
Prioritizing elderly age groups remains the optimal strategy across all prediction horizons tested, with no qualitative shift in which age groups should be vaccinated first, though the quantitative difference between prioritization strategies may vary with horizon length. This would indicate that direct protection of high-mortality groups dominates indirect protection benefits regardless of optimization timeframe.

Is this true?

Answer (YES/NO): NO